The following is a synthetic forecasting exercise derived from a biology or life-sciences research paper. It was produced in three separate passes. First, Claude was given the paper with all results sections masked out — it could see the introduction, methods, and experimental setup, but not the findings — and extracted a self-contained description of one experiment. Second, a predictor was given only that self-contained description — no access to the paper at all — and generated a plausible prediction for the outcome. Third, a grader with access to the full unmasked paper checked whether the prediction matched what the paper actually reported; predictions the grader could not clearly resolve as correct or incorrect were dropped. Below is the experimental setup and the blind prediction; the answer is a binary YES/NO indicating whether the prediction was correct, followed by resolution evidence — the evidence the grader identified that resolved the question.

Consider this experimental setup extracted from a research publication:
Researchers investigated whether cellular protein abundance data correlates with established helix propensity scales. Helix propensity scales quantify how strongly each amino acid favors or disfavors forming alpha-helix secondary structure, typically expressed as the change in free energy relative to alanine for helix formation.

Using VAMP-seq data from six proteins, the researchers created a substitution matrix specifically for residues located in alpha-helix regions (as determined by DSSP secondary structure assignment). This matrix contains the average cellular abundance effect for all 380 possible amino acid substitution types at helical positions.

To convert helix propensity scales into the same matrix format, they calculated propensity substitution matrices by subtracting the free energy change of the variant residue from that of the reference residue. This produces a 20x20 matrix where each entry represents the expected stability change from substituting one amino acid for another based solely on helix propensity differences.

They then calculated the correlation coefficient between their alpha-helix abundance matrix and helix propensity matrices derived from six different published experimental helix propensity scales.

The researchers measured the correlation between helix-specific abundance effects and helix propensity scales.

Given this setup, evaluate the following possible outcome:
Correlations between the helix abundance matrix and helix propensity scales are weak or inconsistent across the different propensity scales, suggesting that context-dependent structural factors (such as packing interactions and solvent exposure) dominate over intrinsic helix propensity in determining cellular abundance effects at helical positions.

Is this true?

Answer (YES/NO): YES